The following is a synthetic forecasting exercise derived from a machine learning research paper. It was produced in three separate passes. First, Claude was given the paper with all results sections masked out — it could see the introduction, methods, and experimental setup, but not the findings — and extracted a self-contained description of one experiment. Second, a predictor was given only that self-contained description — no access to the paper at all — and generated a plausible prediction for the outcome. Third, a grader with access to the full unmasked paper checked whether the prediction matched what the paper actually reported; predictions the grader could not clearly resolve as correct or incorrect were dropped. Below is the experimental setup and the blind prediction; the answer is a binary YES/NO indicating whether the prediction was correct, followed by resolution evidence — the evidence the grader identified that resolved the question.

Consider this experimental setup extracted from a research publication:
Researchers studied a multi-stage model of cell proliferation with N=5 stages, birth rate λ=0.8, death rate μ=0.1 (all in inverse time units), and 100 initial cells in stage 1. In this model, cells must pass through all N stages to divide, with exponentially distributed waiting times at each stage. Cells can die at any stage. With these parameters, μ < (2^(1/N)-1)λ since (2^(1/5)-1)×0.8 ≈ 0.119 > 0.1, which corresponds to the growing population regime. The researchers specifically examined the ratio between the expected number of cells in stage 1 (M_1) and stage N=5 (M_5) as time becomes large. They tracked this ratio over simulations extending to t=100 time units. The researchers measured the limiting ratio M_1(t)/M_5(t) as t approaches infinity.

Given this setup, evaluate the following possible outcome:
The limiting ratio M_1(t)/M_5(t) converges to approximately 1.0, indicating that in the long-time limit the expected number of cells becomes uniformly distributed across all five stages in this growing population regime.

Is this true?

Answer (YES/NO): NO